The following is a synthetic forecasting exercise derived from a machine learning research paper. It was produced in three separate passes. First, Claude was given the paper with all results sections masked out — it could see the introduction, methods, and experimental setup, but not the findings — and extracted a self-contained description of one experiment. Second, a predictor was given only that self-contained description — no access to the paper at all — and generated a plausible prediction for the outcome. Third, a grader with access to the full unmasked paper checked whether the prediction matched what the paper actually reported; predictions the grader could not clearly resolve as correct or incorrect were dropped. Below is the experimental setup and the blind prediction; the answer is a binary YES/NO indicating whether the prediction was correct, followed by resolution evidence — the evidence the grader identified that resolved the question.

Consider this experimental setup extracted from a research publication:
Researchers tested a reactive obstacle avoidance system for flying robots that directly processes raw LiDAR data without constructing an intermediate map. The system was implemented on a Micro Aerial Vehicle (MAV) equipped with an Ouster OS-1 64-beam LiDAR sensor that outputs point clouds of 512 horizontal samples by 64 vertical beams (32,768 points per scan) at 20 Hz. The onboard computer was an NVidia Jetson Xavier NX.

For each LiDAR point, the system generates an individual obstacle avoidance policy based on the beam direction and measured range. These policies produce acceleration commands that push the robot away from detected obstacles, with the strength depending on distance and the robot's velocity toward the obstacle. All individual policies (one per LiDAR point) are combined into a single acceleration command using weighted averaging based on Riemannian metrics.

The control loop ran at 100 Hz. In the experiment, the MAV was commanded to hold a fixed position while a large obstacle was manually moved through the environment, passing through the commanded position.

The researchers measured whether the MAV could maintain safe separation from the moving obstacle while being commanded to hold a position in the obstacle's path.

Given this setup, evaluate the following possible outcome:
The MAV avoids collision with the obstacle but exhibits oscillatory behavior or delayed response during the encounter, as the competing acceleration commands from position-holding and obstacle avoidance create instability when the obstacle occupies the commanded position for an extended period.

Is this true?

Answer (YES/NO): NO